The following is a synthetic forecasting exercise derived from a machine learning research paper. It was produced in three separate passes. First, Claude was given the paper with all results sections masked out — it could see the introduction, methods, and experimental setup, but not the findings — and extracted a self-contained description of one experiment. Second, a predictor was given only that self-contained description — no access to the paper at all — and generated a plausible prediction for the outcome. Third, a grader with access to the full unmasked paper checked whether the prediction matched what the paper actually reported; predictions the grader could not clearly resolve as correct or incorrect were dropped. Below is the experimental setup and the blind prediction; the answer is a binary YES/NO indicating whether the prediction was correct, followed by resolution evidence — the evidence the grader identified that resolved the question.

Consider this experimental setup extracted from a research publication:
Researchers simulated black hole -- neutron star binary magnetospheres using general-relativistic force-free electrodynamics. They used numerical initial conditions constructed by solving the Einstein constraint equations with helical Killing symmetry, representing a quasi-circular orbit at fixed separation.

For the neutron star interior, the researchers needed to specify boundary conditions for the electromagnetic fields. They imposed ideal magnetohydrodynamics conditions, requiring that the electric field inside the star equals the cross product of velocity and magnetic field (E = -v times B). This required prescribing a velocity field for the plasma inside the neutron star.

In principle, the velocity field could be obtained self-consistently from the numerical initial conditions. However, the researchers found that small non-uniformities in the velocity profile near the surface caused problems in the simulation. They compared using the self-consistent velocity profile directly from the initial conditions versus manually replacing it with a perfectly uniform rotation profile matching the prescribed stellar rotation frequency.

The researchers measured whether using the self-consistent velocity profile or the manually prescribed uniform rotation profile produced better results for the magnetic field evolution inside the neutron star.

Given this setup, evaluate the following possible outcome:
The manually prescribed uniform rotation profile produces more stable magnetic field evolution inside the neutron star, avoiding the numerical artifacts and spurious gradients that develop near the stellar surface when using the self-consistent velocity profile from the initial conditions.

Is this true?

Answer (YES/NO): YES